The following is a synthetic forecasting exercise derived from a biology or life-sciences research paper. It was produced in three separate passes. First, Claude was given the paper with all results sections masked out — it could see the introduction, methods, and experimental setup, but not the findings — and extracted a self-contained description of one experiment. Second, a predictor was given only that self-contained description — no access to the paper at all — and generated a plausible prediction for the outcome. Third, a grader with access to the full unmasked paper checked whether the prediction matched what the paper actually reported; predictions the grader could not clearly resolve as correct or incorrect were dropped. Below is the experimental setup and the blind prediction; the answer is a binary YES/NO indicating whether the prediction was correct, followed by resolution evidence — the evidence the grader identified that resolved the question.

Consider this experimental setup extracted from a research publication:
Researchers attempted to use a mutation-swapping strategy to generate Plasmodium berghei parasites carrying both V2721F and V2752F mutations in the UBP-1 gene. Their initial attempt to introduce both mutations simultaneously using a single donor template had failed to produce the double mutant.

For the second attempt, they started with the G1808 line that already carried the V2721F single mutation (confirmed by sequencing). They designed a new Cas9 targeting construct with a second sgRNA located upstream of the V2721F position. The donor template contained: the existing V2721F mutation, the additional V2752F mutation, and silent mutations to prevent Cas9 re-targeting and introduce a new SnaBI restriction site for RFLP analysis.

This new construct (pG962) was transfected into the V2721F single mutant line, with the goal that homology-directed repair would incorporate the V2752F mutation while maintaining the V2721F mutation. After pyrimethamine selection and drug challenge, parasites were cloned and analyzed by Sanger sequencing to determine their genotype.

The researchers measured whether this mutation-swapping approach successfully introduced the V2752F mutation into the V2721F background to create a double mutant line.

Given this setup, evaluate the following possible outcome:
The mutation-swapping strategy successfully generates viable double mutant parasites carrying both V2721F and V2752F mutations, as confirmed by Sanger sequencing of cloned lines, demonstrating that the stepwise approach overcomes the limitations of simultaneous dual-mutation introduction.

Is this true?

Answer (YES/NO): NO